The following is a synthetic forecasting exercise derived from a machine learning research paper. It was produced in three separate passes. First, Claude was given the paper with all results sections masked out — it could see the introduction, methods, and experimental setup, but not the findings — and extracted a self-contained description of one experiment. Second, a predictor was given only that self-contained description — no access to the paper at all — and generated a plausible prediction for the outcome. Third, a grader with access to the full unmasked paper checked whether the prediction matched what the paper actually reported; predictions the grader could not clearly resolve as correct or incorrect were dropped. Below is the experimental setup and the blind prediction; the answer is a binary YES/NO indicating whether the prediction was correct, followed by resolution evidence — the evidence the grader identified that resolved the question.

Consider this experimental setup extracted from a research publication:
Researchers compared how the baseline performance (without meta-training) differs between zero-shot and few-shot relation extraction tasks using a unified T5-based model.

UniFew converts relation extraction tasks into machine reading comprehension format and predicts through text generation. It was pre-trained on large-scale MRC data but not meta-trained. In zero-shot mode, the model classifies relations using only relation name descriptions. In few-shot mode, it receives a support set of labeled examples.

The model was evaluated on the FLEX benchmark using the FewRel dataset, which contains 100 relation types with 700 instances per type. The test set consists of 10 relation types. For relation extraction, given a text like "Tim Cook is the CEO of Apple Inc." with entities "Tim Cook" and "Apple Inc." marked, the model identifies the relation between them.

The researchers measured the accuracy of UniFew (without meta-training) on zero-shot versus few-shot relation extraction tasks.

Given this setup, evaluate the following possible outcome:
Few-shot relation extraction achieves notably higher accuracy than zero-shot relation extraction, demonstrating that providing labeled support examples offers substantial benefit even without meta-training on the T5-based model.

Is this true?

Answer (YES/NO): YES